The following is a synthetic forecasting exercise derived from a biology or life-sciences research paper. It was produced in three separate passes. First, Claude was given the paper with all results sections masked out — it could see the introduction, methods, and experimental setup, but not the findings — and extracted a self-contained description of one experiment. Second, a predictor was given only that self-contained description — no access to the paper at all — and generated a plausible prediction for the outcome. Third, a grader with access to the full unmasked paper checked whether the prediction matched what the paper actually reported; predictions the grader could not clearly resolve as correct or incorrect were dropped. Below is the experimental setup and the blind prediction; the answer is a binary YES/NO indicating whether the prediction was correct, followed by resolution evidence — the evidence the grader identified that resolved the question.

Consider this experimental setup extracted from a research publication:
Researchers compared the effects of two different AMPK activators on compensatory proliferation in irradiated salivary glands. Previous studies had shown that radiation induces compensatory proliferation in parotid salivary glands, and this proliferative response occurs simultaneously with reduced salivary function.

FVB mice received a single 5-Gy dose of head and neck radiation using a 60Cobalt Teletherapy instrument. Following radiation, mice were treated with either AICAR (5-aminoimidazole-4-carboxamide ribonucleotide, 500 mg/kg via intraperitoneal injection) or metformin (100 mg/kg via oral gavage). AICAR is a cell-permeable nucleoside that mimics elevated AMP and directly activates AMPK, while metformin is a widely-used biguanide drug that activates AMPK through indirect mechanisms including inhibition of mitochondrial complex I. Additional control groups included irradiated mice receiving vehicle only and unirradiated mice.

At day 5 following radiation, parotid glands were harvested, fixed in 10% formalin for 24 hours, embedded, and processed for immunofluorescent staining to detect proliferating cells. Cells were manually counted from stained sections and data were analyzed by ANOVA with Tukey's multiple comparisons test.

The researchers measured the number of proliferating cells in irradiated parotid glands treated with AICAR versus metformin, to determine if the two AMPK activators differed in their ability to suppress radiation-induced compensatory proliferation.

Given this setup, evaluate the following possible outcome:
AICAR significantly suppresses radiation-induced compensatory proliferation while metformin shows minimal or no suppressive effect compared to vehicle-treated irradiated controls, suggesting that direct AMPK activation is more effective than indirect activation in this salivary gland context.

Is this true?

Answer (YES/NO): NO